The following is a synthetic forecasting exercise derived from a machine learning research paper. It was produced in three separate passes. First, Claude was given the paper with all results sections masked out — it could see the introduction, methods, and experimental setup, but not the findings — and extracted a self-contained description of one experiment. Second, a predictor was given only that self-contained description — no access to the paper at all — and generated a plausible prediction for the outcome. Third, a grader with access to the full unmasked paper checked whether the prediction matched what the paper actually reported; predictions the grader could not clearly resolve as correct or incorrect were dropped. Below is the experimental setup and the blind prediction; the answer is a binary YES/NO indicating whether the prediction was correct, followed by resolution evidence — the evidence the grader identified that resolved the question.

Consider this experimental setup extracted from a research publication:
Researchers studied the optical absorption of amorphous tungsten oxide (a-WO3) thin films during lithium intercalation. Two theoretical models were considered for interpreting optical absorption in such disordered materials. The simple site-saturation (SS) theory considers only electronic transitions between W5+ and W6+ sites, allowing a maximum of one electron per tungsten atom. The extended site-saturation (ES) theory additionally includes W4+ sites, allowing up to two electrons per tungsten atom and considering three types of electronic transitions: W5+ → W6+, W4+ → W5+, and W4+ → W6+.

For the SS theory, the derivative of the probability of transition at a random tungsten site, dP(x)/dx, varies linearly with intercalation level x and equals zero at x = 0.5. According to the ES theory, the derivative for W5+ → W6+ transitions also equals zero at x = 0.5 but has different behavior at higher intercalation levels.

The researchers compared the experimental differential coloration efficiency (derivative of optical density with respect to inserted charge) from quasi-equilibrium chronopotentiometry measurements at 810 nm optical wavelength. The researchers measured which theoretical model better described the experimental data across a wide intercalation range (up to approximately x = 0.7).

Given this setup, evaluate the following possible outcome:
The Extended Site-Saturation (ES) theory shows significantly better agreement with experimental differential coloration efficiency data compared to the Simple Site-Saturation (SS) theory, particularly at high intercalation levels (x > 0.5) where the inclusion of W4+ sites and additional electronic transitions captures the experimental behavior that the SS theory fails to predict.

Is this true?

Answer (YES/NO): YES